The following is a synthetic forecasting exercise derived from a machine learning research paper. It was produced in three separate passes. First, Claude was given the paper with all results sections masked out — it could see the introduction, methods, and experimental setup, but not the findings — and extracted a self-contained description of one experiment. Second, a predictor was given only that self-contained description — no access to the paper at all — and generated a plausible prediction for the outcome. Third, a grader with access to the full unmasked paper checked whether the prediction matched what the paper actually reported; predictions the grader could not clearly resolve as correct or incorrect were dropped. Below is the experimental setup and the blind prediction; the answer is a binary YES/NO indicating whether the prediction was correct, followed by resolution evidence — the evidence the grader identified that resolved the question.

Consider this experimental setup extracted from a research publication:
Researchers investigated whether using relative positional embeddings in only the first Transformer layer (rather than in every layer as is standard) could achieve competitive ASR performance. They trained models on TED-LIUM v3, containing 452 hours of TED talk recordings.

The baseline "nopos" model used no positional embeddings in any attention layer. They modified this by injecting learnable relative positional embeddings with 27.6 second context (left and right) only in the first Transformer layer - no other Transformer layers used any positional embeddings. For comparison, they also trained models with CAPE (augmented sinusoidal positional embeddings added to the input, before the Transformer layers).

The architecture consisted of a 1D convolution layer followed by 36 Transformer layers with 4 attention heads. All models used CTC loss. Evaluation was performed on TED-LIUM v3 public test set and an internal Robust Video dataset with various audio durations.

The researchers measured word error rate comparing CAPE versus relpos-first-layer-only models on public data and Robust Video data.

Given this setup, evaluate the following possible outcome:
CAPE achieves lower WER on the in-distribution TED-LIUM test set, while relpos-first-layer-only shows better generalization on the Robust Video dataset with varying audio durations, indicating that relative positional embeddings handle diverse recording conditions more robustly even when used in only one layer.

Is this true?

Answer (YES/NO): NO